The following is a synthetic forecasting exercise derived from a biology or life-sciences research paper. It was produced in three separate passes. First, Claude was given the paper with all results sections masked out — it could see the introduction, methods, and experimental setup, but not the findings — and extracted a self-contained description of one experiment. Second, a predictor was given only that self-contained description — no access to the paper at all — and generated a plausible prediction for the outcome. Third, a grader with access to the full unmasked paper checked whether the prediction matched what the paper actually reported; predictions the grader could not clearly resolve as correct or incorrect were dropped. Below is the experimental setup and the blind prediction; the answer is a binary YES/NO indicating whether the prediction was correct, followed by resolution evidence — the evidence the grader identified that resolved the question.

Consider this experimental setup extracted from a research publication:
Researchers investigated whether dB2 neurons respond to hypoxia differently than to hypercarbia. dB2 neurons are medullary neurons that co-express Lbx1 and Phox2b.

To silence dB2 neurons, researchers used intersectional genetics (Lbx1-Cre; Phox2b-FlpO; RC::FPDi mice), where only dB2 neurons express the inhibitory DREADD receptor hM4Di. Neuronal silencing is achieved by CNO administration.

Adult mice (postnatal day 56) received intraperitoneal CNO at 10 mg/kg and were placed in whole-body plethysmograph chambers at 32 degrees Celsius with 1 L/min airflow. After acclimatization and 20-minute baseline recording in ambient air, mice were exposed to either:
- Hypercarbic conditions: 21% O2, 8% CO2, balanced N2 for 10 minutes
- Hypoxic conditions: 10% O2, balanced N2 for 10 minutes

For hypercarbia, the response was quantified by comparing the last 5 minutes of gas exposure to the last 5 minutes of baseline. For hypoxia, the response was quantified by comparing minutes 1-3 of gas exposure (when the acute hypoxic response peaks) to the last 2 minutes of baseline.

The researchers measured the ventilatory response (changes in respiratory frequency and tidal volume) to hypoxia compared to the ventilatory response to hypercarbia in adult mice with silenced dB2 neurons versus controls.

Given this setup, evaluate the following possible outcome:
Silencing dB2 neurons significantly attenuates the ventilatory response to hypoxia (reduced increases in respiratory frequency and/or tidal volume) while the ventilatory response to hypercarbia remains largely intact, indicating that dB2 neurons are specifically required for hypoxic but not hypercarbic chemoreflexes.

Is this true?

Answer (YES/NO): NO